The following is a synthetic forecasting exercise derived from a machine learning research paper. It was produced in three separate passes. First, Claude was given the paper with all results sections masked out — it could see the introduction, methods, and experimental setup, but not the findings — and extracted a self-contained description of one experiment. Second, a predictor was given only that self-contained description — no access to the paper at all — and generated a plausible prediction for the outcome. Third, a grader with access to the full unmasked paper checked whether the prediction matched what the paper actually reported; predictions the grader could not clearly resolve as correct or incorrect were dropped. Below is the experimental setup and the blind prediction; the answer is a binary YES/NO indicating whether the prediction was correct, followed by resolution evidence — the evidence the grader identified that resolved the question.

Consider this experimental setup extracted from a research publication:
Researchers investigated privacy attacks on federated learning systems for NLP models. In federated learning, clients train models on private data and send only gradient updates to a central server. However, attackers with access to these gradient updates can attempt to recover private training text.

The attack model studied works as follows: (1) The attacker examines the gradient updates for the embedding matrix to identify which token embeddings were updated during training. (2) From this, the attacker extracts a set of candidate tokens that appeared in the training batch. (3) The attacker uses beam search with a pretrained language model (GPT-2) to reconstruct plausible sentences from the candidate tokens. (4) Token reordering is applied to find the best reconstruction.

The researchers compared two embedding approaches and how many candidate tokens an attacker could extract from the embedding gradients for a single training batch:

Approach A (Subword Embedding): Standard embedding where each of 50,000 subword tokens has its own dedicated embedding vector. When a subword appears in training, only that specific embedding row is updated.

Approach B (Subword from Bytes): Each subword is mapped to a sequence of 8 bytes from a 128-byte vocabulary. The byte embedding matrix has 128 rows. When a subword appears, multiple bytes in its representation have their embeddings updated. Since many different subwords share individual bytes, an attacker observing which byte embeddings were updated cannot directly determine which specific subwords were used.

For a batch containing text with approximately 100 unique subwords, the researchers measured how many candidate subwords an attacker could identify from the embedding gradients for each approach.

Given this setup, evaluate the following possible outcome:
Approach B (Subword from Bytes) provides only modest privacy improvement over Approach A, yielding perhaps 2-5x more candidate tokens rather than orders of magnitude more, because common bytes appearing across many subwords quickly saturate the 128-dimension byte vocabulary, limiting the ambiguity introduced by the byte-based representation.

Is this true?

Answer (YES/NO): NO